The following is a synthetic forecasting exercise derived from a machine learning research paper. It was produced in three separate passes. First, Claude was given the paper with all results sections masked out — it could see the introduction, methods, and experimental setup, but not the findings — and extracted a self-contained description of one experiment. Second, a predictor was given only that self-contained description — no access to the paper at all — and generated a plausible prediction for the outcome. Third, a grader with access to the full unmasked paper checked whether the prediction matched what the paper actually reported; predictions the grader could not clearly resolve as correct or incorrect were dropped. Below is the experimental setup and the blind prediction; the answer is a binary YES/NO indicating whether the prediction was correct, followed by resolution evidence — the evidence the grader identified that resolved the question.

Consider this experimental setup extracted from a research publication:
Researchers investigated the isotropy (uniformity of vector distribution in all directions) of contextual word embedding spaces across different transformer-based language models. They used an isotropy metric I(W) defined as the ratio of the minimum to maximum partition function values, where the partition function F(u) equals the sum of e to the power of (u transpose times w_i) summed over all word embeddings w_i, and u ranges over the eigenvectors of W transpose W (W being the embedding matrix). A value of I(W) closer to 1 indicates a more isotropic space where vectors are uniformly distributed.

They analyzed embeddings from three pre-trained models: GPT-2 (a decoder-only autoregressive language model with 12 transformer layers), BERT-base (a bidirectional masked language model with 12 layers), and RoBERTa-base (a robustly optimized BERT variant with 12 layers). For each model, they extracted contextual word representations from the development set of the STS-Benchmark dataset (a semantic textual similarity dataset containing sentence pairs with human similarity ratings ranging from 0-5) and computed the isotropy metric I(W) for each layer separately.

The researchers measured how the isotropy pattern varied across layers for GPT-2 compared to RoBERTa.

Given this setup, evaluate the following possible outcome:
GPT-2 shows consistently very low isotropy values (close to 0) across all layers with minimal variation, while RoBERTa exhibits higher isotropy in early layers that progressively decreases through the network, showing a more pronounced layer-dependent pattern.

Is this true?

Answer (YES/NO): NO